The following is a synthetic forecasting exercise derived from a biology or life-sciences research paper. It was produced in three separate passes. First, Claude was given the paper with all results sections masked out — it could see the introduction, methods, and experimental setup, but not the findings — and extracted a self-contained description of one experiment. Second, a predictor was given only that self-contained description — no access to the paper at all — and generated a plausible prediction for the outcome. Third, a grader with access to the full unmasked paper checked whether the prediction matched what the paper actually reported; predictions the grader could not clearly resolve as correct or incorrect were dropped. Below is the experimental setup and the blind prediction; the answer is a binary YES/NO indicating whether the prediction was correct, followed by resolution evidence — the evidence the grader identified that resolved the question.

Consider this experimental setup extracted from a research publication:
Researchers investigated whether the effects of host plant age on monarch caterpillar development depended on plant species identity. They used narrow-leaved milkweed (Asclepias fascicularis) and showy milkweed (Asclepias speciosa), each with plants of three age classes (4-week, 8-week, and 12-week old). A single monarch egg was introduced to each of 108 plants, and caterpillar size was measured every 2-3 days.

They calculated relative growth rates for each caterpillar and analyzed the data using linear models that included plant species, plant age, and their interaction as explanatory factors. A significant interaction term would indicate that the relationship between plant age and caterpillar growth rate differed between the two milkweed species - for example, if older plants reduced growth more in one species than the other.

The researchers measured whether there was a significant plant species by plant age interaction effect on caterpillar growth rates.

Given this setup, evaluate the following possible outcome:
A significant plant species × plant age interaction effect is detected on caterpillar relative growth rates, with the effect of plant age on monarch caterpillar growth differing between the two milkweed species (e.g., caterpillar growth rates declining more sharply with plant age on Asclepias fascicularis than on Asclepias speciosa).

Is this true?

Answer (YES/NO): NO